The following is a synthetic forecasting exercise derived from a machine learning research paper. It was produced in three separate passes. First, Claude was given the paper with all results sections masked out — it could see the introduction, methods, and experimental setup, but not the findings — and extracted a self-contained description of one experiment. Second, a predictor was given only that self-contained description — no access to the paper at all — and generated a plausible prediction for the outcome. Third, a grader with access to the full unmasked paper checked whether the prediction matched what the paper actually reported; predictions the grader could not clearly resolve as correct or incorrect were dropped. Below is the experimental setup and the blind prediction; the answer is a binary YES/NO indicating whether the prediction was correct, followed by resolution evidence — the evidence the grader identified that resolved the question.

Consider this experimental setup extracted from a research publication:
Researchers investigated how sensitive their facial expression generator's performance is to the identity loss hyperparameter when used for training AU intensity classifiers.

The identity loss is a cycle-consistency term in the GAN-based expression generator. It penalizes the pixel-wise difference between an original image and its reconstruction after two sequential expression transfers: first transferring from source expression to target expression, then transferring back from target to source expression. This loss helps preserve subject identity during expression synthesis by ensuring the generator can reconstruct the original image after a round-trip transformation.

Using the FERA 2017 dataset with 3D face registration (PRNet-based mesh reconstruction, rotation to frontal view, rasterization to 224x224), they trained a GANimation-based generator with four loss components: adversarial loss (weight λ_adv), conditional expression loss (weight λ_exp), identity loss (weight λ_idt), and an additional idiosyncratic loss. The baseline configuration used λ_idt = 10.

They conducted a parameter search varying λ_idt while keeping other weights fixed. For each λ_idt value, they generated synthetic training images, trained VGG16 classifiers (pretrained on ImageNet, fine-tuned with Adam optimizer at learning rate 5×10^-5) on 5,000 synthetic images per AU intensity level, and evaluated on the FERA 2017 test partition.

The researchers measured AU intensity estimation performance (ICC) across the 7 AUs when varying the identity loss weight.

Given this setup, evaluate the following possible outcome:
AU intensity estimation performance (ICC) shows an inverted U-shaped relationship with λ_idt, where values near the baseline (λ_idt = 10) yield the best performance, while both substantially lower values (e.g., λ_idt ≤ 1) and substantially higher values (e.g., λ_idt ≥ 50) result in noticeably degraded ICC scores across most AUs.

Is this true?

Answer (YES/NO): NO